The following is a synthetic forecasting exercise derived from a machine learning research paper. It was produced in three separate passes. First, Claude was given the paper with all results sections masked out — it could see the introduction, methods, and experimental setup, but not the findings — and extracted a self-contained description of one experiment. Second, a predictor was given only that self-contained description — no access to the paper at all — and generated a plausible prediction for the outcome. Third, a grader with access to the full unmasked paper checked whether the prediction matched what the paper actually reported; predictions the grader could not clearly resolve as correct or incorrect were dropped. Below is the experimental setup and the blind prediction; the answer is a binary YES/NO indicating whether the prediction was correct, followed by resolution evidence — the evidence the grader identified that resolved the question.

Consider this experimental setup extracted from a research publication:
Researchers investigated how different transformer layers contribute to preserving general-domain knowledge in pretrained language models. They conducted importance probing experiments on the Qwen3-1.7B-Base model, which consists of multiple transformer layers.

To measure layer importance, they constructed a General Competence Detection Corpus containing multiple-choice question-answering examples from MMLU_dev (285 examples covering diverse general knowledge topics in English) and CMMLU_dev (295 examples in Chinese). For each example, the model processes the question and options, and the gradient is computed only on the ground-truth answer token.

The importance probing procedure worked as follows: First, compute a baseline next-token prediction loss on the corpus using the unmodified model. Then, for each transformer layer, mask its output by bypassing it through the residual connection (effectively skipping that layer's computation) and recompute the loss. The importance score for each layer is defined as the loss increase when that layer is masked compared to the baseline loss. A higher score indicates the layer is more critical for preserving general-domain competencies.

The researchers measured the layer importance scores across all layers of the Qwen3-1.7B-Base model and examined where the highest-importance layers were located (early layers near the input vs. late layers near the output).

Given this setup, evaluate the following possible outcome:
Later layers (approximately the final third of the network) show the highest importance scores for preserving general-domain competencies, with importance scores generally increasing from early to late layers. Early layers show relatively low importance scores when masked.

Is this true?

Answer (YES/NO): NO